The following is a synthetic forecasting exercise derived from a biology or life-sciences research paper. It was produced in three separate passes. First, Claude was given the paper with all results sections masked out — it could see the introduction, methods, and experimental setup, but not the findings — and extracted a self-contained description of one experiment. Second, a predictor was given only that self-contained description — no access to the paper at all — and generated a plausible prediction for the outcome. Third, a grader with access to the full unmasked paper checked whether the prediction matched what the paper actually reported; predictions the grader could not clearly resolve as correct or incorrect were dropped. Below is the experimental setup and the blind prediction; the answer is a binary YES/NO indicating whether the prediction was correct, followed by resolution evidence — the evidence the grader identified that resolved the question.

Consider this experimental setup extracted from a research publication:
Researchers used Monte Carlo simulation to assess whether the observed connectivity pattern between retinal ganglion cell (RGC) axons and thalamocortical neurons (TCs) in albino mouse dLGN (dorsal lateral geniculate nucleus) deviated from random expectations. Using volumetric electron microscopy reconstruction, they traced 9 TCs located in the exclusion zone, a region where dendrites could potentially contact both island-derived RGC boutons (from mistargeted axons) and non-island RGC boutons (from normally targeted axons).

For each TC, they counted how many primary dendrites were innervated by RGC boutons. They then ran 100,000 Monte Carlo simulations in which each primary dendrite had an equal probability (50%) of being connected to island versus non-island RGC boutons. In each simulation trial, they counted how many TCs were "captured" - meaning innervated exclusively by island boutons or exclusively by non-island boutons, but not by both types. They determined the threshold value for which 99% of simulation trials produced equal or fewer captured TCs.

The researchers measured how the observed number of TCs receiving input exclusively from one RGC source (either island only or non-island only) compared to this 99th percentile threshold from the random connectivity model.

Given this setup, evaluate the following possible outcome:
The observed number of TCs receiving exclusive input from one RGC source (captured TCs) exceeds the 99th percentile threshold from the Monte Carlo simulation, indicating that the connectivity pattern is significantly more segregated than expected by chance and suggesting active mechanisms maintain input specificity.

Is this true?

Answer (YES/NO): YES